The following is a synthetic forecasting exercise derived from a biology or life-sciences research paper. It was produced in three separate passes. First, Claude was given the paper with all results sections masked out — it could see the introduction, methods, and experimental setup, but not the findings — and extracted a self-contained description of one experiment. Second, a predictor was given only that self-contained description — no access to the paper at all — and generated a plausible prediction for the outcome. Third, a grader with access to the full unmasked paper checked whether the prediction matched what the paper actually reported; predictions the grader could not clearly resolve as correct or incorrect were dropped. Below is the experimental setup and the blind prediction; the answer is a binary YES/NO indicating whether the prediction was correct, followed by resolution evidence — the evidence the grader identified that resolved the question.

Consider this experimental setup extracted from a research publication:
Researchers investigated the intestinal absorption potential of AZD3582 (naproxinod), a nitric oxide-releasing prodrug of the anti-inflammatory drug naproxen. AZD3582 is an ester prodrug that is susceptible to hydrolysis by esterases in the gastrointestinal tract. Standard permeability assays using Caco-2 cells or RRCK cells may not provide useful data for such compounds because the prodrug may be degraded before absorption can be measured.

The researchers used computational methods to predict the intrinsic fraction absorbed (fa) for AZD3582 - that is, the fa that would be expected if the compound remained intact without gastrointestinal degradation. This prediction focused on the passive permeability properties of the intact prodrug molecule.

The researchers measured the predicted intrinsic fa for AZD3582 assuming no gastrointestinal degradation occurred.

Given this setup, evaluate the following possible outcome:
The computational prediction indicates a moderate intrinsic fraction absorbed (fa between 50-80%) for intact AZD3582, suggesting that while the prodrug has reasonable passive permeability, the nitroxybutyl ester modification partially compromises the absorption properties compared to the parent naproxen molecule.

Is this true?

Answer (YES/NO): NO